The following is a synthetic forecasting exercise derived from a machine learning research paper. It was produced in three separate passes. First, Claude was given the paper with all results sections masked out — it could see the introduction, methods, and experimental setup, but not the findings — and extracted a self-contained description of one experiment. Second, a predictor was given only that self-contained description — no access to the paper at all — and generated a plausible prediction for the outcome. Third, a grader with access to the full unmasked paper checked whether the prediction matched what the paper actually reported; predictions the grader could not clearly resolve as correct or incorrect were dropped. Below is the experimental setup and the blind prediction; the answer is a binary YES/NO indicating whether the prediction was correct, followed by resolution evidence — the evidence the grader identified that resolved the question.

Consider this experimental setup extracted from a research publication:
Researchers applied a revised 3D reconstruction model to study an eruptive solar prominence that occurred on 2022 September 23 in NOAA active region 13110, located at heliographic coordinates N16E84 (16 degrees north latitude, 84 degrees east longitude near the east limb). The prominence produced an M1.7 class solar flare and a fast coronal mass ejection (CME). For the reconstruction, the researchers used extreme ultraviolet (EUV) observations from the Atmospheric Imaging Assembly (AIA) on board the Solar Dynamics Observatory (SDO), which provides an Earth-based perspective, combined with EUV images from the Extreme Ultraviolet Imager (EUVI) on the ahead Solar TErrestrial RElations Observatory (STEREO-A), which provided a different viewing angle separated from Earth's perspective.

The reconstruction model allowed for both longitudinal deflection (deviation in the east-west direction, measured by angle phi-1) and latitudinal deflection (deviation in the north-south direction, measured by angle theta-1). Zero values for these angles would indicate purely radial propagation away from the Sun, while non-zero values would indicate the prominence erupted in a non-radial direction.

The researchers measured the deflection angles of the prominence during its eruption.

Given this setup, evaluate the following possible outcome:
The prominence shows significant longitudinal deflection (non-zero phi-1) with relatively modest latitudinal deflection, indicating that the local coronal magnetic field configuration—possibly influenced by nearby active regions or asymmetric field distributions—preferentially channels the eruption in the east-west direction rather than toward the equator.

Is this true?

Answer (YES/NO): NO